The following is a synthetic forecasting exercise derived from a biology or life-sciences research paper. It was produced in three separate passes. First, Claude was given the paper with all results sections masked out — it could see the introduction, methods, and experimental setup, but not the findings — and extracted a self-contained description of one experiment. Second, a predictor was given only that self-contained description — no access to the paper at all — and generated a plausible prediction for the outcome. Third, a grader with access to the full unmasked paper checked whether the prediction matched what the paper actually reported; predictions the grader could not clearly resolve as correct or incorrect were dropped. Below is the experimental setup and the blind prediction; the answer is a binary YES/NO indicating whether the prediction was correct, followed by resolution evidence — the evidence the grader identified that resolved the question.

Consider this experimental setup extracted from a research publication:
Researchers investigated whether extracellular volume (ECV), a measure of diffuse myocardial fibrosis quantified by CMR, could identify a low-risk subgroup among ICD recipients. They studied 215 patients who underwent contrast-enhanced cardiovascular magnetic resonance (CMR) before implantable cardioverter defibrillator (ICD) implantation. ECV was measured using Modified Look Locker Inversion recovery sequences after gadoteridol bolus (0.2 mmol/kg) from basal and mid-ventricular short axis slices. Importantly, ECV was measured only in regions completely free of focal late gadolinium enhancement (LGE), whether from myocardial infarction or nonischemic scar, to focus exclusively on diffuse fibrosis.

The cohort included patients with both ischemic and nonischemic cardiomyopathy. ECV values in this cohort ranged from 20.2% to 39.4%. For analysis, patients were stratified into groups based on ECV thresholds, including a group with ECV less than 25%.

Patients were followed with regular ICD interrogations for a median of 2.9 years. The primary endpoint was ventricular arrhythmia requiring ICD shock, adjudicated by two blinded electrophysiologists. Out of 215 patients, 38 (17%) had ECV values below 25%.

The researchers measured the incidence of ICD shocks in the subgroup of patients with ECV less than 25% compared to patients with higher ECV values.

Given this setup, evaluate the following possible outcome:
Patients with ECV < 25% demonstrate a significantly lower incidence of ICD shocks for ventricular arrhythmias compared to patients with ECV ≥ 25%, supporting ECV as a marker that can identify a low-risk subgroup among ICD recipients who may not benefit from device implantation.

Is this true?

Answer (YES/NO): YES